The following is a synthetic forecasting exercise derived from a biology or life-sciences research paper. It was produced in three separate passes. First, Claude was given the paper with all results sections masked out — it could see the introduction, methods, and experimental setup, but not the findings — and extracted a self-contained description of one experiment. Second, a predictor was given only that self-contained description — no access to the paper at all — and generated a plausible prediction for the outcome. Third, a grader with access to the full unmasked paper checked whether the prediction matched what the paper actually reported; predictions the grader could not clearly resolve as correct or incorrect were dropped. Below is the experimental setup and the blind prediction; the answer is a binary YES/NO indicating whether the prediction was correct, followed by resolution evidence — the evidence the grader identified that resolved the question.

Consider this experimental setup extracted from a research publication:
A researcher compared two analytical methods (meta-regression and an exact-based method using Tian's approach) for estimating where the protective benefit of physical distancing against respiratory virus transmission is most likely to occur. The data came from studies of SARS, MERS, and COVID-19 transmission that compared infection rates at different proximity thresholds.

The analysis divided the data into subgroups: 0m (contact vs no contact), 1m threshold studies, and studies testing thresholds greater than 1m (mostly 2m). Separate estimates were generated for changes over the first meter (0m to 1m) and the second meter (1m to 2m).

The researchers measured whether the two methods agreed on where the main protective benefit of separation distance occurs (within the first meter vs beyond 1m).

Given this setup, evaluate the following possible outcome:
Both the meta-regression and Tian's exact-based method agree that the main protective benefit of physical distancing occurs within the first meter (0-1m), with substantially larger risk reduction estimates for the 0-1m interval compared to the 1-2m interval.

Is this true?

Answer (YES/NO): NO